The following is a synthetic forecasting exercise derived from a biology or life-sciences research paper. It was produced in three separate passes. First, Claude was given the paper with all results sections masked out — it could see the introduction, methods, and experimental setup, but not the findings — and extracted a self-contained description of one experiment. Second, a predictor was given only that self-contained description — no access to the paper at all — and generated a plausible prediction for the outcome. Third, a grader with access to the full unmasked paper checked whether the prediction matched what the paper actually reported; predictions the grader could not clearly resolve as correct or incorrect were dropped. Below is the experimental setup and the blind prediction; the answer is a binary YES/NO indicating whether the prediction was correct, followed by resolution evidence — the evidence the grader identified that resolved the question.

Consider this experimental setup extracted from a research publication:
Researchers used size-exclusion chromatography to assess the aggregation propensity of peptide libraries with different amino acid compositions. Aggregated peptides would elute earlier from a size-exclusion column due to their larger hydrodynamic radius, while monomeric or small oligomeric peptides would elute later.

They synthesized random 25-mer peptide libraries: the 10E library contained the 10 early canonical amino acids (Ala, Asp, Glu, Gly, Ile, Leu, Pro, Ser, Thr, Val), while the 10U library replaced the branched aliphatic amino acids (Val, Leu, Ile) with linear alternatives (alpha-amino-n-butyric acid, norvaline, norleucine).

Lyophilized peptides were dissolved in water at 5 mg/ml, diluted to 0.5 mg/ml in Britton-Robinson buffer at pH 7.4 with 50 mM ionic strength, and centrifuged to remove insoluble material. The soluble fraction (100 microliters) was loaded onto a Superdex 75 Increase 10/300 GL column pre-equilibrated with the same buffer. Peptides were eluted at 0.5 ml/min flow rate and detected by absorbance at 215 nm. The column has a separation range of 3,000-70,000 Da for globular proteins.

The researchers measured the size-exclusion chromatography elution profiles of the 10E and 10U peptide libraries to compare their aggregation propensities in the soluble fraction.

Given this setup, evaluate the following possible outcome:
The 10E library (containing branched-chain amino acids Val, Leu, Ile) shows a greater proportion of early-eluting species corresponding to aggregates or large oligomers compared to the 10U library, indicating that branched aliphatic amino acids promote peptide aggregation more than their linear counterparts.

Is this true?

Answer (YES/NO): YES